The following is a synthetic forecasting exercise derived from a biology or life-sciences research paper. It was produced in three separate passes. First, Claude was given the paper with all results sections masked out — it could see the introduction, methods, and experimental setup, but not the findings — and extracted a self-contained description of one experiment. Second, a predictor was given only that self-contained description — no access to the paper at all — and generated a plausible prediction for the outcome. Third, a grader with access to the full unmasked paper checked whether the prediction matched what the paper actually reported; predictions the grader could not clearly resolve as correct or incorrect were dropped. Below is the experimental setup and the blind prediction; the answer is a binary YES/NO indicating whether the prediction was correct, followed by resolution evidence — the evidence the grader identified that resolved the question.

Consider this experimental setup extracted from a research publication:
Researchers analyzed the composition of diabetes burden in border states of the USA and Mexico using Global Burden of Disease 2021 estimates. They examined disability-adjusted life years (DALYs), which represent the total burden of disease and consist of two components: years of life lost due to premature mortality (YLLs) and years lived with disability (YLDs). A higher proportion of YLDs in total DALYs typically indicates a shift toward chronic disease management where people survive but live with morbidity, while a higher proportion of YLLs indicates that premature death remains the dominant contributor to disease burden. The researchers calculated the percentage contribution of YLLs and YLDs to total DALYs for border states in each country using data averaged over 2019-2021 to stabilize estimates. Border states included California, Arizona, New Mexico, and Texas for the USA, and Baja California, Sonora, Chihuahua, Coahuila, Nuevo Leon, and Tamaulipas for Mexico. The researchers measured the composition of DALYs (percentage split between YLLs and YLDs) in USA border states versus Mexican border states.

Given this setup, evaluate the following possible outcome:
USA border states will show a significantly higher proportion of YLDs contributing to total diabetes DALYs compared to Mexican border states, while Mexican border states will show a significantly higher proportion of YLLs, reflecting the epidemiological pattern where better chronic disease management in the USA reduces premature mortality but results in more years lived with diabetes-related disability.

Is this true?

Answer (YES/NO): YES